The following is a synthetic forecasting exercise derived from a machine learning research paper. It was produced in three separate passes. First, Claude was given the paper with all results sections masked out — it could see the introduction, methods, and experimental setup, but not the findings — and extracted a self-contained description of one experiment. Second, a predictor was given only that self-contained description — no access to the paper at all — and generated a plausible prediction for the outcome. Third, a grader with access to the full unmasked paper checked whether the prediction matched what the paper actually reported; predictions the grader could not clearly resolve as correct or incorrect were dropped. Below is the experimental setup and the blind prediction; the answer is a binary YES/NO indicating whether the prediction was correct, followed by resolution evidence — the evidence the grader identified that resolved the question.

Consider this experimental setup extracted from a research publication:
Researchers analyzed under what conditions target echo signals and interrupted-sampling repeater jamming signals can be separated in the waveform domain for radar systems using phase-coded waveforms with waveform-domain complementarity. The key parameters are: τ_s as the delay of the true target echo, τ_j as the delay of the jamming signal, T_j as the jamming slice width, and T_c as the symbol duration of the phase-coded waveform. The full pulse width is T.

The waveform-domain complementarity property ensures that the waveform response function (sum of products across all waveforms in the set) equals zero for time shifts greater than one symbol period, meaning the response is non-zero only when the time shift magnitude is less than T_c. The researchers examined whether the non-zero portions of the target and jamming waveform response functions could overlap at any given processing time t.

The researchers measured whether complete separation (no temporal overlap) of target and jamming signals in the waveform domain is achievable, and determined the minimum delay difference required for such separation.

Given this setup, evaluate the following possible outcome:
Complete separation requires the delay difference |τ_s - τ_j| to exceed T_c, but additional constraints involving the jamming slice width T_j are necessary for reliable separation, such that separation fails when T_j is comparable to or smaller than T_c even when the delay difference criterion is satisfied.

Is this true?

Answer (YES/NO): NO